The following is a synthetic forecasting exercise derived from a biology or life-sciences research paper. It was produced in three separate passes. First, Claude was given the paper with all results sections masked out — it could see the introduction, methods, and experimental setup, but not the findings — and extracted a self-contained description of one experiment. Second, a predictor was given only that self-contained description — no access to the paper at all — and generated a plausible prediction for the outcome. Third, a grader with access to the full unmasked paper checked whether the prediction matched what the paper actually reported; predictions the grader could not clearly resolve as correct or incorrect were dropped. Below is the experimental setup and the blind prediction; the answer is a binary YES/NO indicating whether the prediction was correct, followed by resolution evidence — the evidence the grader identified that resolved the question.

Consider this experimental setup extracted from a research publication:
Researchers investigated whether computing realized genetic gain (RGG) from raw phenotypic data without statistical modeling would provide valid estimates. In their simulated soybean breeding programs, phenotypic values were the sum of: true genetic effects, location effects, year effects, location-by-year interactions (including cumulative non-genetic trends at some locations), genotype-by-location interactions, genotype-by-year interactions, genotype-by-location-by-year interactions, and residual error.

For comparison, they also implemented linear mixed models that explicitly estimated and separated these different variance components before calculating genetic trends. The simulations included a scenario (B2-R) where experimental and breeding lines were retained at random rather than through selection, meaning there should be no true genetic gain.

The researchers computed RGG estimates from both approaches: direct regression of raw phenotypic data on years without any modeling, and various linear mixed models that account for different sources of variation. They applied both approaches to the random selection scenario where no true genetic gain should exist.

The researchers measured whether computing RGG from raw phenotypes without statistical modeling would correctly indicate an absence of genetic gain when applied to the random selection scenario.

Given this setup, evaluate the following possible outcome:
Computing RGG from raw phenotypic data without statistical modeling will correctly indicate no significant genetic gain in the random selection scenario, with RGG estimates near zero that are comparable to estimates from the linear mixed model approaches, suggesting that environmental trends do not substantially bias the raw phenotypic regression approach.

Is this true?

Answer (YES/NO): NO